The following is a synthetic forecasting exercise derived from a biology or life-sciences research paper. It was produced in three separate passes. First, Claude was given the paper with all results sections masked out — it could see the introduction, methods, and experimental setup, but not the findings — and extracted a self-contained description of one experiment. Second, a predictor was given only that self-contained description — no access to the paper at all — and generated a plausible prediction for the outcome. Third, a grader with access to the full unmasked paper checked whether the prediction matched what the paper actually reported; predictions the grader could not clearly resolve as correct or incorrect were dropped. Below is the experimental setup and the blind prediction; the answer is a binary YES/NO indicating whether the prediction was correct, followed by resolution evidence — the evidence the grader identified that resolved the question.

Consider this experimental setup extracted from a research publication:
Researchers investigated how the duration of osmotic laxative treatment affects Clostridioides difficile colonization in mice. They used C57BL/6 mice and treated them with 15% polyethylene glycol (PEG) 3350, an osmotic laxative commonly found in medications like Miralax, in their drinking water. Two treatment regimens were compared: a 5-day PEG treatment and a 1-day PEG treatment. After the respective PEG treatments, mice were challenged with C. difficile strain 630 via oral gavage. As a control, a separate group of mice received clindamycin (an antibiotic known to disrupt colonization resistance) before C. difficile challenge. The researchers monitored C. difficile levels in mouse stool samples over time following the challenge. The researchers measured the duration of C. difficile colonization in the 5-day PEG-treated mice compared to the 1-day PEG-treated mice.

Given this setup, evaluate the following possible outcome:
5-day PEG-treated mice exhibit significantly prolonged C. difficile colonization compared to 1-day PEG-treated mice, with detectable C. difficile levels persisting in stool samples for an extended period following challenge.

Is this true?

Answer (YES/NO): YES